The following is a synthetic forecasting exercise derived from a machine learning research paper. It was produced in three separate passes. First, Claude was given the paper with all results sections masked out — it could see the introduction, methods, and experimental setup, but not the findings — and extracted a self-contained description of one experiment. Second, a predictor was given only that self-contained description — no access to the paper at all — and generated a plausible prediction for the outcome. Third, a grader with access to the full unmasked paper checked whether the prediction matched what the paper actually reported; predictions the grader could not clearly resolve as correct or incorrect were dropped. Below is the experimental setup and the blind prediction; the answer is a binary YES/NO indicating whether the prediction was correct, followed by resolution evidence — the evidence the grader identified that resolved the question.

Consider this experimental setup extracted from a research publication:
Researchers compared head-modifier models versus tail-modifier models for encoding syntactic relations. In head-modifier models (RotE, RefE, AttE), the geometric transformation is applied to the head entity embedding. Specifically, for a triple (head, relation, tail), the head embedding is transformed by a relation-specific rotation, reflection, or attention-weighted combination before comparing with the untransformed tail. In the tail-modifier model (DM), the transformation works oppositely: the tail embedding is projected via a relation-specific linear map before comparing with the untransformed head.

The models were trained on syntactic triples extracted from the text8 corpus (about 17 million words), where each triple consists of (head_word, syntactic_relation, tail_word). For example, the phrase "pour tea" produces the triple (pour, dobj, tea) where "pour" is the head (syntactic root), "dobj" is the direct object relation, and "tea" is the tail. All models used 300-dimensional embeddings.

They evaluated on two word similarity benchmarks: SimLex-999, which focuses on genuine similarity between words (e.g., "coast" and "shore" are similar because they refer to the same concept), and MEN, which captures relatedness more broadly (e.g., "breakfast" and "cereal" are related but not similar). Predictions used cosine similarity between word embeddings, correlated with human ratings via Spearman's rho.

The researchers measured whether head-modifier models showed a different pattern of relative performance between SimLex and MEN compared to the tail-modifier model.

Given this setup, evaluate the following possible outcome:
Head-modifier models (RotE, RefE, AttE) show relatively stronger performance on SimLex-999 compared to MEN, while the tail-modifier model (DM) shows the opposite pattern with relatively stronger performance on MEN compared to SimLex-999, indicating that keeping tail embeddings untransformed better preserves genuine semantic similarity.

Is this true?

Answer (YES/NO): NO